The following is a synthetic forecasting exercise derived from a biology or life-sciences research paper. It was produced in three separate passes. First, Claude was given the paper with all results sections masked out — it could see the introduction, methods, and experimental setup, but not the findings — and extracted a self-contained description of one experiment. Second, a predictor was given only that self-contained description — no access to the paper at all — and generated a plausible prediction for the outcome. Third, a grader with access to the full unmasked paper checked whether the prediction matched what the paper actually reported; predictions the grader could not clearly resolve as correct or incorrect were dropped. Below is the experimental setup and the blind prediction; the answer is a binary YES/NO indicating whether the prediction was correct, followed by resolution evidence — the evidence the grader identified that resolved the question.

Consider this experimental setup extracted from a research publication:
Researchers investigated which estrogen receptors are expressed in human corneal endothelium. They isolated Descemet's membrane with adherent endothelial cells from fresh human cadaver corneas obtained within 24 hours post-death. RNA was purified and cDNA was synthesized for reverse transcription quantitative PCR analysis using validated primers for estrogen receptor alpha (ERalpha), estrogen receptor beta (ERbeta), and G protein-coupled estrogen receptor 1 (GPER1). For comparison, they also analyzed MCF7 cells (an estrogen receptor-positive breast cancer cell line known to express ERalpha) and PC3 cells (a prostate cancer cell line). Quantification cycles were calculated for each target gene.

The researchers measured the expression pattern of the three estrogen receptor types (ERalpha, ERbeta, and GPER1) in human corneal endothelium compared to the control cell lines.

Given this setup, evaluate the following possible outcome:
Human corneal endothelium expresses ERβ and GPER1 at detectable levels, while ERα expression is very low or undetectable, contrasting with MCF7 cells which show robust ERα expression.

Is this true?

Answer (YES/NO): YES